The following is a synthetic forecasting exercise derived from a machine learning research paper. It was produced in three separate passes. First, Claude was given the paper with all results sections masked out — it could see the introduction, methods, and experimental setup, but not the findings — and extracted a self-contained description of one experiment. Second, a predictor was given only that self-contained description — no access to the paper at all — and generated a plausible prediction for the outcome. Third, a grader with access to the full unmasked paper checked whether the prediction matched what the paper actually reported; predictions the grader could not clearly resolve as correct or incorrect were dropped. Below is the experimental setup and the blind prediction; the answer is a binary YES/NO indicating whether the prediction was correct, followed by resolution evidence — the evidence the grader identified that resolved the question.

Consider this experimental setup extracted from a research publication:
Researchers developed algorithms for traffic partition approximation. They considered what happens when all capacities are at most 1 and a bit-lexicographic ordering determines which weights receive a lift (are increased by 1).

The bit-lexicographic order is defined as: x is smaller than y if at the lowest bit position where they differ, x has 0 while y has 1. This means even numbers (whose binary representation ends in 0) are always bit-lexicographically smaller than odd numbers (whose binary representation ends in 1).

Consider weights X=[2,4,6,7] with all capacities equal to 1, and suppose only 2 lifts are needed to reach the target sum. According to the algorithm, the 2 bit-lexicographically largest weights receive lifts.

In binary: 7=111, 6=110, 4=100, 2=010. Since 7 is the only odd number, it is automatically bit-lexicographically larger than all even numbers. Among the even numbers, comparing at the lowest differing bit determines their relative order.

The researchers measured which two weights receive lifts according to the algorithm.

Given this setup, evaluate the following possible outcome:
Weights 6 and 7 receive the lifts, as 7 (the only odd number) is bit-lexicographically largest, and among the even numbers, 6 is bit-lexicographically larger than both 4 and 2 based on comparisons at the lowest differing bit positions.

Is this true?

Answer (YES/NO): YES